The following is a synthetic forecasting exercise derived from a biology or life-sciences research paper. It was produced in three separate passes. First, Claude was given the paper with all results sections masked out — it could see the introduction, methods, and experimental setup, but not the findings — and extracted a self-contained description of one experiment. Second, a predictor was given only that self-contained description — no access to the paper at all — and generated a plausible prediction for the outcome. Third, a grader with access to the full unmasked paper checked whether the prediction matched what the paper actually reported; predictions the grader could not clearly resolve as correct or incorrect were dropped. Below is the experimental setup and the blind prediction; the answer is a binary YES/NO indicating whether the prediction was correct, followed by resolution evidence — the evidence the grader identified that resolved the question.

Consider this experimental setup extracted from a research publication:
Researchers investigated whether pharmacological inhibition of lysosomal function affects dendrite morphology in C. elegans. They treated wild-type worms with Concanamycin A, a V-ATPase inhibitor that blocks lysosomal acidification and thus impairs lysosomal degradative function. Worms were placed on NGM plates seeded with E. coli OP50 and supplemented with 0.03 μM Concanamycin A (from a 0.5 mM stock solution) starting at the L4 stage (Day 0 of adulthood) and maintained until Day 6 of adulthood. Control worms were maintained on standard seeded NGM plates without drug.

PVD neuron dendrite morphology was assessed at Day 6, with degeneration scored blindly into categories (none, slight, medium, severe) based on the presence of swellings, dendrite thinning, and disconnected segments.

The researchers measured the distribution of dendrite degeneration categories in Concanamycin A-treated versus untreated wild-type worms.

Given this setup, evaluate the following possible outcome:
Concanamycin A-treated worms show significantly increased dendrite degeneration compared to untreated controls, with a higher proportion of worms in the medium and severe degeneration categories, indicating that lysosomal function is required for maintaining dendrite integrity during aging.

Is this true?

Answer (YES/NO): YES